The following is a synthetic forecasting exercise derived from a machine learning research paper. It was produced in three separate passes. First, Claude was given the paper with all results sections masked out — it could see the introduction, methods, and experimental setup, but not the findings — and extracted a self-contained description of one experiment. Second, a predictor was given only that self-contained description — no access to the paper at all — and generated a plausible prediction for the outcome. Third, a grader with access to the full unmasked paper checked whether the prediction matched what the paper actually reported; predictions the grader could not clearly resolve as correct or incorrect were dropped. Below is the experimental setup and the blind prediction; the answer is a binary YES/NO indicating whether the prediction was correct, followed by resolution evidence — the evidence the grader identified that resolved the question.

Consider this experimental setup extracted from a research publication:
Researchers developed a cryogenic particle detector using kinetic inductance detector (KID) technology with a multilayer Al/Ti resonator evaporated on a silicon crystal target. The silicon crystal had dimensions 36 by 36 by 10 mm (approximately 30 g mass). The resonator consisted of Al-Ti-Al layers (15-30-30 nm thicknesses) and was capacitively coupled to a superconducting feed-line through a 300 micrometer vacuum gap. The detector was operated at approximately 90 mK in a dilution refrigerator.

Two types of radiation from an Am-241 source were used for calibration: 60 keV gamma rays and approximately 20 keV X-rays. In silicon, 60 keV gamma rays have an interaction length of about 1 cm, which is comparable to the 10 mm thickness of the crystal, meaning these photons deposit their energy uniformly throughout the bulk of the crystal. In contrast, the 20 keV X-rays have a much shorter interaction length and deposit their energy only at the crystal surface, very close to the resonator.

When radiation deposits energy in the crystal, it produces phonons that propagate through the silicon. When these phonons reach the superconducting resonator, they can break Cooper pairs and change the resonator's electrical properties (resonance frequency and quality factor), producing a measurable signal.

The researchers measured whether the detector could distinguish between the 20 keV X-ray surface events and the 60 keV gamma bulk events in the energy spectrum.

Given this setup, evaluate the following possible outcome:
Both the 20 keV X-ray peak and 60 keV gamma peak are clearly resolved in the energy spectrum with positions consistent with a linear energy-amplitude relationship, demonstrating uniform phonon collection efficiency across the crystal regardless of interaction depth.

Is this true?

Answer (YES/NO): NO